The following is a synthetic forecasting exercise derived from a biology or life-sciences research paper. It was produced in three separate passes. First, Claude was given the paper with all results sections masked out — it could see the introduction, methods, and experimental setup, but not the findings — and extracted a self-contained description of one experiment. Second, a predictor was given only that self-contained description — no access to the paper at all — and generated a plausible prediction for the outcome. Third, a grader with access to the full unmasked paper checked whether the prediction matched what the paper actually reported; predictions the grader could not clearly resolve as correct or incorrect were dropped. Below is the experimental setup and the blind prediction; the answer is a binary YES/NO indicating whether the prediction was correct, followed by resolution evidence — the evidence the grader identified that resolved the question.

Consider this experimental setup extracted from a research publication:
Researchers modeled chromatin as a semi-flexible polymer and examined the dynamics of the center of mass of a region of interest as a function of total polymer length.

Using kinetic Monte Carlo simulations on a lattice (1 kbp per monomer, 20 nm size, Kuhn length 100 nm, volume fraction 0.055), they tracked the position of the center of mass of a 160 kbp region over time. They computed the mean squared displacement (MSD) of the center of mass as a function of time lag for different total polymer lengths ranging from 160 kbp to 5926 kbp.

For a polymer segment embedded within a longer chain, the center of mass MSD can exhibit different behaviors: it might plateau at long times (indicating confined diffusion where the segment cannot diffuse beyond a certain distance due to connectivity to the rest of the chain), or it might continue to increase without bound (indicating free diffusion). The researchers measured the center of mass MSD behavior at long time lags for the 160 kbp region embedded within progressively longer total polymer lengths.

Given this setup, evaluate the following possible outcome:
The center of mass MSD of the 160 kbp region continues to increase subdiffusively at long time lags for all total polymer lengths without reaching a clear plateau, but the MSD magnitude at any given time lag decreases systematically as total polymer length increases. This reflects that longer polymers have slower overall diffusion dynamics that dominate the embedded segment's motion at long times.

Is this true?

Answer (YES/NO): NO